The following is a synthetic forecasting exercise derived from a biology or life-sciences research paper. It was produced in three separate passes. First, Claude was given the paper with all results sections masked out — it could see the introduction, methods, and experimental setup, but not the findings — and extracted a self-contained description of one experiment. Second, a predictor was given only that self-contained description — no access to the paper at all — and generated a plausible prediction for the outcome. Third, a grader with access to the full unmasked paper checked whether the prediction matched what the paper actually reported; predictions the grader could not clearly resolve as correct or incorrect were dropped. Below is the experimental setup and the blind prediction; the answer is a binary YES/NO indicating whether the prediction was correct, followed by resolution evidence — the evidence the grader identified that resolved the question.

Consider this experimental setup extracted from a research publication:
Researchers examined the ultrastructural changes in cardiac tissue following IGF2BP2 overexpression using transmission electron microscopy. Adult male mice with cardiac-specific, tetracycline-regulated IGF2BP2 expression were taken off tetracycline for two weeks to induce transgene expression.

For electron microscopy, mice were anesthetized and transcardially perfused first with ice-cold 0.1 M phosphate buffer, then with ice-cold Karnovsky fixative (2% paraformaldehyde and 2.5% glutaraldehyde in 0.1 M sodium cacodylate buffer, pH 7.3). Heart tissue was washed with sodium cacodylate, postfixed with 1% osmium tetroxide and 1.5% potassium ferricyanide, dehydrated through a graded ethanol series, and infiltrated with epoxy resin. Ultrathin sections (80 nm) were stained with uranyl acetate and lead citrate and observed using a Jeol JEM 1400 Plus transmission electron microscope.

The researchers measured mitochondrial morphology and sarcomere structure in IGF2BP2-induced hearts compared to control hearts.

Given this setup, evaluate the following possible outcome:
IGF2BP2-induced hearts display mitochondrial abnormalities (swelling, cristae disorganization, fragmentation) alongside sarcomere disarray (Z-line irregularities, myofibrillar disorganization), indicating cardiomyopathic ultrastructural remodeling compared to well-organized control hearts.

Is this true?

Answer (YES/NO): NO